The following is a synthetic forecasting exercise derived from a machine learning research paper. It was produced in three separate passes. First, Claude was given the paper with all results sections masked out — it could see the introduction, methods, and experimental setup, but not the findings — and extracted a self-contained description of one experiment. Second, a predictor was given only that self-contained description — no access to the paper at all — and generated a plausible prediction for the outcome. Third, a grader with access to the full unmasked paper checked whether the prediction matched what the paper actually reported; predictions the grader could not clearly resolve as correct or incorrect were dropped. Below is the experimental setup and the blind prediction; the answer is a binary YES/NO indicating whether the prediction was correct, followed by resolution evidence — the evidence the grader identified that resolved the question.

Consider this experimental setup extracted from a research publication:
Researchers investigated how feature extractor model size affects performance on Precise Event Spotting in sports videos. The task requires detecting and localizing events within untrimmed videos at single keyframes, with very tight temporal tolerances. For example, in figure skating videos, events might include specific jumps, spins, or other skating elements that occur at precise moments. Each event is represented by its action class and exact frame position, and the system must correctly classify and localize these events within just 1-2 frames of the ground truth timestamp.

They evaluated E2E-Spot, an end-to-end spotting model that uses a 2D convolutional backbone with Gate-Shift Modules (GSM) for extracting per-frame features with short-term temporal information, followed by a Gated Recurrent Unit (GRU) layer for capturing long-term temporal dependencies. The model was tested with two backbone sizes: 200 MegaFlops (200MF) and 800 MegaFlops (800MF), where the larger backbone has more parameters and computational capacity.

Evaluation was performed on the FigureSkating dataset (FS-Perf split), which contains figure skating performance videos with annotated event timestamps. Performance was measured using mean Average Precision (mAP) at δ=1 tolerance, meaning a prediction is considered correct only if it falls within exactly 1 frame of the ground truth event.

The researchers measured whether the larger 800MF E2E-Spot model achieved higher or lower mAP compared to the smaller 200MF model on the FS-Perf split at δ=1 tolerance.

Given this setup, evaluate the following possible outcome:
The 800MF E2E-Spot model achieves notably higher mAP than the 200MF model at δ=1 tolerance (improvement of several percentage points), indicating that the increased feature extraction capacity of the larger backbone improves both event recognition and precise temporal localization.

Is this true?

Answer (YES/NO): NO